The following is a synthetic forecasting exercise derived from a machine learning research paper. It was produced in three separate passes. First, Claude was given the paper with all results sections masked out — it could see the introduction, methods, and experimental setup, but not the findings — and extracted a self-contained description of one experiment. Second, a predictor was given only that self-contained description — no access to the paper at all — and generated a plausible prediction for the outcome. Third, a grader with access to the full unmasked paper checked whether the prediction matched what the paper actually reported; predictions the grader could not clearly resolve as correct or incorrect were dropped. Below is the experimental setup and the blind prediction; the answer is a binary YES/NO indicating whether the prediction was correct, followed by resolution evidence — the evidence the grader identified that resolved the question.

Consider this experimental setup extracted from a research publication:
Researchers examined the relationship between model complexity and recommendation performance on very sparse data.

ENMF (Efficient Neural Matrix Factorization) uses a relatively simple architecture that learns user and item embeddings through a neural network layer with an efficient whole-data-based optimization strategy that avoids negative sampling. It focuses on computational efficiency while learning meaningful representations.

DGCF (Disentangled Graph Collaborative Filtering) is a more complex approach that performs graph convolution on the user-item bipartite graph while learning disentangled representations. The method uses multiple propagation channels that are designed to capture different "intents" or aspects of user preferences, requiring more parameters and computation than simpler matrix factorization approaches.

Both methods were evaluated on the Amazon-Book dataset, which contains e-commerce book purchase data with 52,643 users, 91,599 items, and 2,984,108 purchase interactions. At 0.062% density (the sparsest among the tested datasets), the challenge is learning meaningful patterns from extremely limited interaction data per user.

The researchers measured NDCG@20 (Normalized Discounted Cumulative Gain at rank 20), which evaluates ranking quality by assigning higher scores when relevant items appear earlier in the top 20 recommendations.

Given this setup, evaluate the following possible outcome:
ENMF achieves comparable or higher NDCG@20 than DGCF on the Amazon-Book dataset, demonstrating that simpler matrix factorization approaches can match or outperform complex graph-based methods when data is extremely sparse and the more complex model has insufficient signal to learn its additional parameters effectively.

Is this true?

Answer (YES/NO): NO